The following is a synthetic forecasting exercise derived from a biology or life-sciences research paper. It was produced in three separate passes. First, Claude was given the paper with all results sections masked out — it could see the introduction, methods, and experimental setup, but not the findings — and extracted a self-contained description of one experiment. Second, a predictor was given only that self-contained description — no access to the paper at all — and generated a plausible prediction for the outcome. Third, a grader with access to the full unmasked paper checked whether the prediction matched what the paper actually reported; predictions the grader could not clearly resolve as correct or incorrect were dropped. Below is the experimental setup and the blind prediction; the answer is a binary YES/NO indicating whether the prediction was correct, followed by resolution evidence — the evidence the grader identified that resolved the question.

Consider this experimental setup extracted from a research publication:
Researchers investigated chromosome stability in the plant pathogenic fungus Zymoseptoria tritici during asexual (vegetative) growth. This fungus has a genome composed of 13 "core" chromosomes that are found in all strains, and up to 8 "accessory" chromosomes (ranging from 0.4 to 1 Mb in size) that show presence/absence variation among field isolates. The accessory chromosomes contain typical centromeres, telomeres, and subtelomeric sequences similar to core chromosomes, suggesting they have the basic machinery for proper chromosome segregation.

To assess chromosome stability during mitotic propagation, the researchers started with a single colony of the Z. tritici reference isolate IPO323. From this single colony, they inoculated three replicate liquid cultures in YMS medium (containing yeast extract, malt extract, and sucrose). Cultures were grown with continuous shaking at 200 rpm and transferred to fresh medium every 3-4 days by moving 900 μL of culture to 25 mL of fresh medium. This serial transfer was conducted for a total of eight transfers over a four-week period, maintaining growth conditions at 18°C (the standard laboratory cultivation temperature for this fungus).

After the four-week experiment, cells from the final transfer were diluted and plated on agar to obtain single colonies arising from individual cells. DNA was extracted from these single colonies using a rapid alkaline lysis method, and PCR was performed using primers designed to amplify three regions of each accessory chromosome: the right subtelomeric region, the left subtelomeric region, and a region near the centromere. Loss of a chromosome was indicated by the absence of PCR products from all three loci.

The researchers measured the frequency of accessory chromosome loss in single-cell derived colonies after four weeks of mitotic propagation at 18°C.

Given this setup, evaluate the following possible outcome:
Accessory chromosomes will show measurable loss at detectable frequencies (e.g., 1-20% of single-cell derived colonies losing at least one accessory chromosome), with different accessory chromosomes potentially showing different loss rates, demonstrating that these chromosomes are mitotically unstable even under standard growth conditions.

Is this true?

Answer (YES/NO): YES